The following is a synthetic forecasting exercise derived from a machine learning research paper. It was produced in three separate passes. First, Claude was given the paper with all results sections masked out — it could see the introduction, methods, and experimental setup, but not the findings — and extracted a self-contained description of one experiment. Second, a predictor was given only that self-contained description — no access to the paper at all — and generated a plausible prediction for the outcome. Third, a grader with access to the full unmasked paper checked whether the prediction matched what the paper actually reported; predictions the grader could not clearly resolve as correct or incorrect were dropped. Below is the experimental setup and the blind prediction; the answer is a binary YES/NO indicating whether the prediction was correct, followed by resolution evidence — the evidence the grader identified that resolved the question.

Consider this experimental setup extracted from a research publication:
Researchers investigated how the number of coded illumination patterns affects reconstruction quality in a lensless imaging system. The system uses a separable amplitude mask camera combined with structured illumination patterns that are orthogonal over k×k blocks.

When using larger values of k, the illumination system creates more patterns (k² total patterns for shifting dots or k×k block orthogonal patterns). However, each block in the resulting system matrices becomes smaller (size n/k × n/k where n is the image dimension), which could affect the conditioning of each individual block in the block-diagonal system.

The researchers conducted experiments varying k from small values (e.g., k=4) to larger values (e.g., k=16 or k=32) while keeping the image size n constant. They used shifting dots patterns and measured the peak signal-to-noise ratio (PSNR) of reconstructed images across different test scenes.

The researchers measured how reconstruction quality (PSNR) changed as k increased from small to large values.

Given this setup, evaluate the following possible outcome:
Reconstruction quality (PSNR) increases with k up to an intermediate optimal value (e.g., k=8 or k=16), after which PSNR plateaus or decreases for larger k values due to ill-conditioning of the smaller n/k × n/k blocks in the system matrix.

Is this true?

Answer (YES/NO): NO